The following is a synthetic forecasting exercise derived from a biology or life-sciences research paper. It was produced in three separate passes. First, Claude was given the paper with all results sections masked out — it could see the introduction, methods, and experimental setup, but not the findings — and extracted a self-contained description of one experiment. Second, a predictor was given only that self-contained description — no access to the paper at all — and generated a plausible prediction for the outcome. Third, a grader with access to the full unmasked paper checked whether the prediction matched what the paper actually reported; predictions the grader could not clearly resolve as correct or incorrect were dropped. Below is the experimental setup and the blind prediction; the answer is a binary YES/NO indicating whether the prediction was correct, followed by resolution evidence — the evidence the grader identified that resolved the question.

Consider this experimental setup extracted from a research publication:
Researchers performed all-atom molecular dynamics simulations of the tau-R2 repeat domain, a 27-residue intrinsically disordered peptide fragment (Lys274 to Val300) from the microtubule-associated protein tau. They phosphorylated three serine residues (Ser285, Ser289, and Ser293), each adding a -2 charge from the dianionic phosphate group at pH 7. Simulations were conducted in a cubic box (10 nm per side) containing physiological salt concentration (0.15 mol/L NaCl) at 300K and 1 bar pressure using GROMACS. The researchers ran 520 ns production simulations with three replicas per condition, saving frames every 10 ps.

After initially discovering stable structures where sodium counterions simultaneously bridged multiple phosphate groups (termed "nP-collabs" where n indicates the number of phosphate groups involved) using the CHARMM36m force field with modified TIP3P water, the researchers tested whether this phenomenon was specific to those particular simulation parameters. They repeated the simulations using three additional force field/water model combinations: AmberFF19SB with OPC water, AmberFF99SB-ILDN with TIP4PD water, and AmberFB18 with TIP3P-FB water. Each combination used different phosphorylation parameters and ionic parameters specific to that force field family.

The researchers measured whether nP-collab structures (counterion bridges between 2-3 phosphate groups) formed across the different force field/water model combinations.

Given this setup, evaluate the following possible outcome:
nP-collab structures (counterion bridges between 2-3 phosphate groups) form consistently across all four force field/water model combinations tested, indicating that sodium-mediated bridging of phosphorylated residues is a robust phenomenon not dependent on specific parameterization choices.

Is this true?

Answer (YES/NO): NO